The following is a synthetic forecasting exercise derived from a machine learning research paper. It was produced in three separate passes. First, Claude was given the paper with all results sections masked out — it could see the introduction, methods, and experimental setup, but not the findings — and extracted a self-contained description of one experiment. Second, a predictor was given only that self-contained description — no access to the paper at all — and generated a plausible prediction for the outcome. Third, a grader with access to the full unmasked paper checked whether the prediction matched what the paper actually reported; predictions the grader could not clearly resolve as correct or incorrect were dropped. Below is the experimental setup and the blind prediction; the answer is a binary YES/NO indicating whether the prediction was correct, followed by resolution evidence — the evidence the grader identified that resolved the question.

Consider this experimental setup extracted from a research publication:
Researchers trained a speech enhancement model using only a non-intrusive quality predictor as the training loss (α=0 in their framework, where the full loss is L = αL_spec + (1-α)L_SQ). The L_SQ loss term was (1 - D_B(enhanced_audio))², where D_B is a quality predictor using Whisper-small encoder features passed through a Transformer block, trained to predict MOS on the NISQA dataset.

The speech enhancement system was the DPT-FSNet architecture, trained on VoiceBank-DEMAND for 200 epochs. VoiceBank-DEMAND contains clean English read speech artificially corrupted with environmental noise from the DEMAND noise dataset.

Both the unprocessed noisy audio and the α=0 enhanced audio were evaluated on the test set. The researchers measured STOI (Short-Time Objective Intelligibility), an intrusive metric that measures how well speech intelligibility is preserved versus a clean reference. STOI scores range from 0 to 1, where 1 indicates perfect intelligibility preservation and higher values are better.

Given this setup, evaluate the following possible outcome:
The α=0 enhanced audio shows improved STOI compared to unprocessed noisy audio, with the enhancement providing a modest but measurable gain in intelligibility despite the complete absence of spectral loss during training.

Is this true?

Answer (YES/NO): NO